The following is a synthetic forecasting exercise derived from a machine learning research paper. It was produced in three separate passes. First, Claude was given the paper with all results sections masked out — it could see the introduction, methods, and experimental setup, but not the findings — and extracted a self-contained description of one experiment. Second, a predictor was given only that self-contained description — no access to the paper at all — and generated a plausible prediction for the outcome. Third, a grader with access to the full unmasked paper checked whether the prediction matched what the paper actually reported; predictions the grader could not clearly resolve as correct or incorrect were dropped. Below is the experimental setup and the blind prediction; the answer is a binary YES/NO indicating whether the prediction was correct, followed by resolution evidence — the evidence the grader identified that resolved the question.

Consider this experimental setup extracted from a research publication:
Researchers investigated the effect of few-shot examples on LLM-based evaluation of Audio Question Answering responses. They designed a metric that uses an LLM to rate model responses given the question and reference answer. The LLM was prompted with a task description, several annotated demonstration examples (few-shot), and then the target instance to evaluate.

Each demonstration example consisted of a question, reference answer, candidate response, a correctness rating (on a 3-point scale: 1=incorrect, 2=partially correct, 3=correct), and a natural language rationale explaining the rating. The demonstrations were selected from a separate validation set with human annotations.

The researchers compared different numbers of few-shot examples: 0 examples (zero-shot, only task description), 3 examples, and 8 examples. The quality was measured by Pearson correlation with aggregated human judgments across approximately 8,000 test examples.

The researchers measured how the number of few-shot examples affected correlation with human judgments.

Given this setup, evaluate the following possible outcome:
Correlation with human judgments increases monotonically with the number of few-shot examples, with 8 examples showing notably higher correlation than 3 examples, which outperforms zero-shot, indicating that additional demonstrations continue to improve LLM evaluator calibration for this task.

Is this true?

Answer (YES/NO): NO